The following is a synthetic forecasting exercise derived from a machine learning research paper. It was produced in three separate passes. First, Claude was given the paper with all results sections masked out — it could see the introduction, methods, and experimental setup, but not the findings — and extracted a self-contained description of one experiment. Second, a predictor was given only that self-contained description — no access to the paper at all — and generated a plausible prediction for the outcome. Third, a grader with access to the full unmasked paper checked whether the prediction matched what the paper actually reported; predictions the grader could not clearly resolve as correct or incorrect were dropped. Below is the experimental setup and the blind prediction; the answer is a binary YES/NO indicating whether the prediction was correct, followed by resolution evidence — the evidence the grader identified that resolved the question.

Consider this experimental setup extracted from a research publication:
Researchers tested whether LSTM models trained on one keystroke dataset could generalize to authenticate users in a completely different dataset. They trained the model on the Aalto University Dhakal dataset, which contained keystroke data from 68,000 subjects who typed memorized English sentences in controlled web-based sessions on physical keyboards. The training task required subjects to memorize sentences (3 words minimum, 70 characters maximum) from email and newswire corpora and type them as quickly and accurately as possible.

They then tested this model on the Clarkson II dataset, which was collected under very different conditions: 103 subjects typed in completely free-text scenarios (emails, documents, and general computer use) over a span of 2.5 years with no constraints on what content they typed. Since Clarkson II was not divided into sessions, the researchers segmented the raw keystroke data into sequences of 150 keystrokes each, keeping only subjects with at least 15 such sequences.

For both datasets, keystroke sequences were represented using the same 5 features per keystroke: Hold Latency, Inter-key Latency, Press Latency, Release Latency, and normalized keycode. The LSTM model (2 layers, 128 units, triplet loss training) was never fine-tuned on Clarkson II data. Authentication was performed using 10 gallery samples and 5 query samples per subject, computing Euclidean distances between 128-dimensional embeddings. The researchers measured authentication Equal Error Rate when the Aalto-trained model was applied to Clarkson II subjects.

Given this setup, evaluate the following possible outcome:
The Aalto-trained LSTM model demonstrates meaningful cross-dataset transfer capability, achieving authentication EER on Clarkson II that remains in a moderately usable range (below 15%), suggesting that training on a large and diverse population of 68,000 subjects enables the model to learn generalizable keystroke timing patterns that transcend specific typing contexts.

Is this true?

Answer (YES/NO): NO